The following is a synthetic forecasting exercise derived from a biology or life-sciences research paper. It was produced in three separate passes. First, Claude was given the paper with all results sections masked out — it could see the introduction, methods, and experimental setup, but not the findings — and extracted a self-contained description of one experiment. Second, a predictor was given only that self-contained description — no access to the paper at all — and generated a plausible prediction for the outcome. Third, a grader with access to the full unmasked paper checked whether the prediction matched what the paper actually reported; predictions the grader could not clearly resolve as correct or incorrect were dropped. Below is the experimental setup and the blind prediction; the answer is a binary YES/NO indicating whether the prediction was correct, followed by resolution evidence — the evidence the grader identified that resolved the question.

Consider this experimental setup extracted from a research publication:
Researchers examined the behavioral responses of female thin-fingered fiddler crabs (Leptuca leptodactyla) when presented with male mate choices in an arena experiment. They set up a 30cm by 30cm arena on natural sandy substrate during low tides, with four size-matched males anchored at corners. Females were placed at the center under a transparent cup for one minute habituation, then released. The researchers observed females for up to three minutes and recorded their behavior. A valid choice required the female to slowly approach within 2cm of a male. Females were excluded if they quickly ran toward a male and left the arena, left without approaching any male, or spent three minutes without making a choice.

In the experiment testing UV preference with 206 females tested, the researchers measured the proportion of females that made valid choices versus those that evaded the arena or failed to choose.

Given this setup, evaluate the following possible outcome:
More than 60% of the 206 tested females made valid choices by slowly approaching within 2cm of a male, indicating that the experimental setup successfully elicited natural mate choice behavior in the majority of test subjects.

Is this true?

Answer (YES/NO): NO